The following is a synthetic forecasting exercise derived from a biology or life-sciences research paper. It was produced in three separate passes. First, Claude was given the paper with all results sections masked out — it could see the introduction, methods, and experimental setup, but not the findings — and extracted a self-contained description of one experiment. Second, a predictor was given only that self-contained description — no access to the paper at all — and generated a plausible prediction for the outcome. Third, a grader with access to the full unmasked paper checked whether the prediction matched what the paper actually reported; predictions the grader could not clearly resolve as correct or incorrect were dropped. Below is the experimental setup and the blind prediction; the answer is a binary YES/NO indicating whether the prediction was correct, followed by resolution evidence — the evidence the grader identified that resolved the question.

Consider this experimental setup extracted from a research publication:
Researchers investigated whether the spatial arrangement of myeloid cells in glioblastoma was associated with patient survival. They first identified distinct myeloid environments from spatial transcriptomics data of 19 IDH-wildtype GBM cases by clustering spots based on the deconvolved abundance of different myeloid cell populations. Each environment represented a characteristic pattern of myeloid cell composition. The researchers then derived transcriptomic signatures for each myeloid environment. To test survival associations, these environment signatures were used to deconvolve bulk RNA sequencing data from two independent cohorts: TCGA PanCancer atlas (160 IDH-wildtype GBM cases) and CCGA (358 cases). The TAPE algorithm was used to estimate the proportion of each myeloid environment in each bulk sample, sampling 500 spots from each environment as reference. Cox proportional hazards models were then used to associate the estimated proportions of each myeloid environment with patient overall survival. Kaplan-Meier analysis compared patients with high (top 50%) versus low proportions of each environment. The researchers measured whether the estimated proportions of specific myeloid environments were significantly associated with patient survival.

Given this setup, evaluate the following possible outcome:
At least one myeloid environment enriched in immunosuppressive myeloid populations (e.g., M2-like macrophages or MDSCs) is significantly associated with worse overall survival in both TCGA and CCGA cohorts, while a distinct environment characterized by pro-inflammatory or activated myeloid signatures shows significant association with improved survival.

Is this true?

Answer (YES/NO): NO